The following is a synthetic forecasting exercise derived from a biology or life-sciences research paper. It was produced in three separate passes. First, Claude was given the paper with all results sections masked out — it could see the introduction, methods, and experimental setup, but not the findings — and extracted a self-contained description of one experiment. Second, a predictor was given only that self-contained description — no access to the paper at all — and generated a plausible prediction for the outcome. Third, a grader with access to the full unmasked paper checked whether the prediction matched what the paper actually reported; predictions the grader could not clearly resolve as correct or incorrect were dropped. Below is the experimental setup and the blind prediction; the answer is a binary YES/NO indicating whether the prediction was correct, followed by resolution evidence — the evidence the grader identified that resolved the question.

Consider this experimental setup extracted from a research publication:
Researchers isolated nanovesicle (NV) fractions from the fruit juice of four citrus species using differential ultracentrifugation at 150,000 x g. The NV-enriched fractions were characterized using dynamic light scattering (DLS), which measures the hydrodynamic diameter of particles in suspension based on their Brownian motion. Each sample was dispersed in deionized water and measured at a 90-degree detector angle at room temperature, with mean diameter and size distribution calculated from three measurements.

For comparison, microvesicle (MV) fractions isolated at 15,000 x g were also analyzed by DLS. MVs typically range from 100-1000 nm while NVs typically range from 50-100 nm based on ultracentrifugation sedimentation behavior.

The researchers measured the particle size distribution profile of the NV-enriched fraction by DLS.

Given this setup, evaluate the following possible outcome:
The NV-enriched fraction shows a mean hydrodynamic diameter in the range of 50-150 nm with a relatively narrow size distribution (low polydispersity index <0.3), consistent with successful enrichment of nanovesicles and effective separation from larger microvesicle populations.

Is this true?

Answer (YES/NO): NO